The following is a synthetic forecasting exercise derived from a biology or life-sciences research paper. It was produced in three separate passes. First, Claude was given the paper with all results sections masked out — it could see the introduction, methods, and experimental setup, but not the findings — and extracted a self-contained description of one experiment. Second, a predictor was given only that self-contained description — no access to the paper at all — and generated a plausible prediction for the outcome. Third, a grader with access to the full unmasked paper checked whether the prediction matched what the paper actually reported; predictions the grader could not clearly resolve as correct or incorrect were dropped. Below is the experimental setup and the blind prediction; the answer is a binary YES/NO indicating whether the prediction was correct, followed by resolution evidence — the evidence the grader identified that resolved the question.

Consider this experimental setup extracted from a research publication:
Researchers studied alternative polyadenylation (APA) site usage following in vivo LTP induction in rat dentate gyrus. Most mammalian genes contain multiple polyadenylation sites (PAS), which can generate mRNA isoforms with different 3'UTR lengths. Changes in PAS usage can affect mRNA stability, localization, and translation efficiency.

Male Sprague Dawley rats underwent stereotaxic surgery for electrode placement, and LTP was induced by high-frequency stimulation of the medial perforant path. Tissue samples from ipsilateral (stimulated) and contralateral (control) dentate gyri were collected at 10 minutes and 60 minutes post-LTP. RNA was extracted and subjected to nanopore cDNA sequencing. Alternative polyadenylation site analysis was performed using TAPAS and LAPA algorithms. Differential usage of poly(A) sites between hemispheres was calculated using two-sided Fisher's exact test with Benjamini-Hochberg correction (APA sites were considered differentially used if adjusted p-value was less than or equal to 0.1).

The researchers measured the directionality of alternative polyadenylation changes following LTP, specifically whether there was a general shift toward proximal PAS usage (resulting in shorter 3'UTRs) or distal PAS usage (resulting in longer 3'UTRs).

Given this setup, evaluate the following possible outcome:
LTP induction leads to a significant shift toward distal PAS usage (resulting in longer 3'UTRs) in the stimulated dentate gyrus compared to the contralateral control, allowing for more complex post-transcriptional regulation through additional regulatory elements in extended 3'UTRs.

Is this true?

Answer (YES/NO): NO